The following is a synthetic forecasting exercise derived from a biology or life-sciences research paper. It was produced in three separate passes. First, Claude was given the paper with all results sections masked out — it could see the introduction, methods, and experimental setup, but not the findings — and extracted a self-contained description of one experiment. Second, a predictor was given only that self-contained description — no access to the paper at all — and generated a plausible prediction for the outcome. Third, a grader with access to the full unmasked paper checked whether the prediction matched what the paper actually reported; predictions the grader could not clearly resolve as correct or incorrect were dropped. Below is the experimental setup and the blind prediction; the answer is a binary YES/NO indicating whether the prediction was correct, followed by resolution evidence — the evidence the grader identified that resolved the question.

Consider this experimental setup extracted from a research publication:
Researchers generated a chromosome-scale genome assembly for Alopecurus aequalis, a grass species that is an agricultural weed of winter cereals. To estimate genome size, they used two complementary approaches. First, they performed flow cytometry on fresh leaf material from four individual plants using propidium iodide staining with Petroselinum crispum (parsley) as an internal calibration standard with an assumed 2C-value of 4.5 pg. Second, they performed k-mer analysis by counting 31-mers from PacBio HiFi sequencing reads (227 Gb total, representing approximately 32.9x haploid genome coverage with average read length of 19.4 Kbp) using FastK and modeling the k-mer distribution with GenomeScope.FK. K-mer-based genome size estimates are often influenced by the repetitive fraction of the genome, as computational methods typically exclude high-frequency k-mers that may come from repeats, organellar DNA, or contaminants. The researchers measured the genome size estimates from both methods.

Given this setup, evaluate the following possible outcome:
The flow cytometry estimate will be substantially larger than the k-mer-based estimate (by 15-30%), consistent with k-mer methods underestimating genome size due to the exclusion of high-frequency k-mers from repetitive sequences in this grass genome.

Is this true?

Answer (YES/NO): YES